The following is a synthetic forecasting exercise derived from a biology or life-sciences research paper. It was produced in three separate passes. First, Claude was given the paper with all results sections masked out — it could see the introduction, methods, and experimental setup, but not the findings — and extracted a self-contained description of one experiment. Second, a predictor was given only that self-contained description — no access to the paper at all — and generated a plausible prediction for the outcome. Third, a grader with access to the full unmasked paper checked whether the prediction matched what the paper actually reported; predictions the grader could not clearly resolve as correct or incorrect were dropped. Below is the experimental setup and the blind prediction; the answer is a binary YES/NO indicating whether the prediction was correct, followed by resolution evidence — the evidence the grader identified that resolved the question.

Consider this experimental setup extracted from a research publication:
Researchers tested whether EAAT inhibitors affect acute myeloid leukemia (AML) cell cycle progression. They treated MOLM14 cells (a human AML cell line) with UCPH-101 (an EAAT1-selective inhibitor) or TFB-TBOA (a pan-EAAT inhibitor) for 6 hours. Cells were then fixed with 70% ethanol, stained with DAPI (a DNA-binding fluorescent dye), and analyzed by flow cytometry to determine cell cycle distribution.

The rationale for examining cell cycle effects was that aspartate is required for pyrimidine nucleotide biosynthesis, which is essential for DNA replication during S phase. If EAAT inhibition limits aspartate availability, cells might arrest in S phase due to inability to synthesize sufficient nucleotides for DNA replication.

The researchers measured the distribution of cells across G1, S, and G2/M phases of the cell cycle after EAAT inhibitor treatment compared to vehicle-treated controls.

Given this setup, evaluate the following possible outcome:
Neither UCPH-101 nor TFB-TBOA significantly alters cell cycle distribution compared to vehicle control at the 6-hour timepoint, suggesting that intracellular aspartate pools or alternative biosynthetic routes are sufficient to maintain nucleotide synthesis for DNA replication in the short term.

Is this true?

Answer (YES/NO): NO